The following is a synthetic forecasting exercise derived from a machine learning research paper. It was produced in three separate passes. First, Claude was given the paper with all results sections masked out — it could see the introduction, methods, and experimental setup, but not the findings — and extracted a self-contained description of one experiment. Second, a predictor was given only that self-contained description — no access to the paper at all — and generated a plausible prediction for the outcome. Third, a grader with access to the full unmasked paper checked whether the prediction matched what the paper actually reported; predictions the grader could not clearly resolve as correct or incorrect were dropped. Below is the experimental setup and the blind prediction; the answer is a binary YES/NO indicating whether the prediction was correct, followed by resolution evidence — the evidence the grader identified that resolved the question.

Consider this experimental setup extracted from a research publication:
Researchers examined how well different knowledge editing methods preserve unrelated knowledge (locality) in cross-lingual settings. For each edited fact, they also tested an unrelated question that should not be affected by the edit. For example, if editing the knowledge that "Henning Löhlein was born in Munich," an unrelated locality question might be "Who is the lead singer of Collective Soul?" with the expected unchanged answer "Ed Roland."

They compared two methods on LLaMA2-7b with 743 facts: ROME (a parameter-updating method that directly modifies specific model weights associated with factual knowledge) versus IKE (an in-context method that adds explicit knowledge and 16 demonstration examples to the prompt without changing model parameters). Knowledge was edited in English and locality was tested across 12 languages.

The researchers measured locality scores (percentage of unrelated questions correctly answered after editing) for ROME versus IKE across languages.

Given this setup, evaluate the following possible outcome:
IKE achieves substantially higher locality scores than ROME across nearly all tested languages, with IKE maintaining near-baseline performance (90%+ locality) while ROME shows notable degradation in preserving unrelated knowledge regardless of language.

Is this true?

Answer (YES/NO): NO